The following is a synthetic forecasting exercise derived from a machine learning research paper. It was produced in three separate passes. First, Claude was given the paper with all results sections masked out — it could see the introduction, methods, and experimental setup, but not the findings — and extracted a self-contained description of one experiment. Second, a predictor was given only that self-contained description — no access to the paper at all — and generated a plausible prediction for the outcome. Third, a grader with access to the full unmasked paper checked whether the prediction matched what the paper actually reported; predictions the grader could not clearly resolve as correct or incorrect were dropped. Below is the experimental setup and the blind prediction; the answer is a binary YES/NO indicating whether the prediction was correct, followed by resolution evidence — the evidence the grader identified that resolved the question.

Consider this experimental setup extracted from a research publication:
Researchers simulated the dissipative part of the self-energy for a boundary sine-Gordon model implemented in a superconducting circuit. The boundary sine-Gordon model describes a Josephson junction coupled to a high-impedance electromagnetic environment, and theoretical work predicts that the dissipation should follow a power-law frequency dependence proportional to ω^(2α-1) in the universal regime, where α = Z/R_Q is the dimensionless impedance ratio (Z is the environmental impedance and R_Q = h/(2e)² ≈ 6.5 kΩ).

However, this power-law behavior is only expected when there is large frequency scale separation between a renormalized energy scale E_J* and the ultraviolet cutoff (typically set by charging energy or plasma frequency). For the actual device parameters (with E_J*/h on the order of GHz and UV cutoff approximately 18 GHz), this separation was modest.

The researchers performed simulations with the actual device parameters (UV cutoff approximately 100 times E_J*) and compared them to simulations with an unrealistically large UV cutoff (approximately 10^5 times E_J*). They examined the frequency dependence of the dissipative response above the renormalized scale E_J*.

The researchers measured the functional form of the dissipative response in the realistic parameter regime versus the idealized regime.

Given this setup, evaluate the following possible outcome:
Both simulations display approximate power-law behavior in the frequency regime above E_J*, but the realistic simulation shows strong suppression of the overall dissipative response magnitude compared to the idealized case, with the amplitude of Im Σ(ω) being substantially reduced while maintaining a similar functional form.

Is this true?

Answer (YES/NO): NO